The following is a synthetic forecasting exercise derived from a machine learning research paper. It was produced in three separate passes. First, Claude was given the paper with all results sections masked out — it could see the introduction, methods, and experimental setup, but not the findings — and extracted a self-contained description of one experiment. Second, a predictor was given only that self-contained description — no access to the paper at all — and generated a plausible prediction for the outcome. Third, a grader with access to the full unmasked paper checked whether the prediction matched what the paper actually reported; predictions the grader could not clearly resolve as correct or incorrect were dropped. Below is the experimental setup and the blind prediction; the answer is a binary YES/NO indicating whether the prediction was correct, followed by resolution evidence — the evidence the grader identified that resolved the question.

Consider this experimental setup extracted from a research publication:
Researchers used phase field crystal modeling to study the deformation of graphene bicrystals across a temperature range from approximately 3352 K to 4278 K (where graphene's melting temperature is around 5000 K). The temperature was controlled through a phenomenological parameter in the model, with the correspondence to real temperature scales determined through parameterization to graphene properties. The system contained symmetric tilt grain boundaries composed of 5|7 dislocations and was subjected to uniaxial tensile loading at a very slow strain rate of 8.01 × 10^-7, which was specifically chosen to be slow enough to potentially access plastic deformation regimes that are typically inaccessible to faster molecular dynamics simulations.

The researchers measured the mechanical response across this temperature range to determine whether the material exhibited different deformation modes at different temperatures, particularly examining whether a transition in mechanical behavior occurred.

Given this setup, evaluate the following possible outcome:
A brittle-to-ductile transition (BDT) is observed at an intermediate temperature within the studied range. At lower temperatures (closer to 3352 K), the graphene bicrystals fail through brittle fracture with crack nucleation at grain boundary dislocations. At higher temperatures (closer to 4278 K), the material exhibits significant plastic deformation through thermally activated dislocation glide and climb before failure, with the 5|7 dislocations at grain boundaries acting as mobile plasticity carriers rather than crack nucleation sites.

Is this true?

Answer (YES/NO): YES